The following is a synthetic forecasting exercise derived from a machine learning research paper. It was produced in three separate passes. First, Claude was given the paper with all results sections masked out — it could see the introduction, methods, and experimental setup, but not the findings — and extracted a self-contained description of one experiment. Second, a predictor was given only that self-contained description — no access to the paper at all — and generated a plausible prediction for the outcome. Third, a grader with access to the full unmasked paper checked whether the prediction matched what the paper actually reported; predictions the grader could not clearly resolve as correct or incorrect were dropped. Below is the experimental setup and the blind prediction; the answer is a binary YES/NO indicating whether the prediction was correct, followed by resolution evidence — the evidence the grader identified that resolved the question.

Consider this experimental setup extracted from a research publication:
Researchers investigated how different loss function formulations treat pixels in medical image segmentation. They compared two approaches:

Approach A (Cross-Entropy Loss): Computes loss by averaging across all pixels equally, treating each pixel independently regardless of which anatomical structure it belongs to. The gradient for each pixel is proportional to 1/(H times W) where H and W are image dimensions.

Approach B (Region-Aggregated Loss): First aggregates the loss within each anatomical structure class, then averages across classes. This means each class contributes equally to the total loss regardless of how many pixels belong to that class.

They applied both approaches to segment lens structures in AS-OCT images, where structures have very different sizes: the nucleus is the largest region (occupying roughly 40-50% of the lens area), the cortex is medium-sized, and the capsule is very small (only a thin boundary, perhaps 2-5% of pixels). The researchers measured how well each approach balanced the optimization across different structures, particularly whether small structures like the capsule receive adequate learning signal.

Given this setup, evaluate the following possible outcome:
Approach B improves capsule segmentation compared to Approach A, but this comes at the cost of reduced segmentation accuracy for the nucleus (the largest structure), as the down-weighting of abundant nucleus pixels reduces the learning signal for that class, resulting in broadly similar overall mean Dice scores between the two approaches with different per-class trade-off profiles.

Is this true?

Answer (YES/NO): NO